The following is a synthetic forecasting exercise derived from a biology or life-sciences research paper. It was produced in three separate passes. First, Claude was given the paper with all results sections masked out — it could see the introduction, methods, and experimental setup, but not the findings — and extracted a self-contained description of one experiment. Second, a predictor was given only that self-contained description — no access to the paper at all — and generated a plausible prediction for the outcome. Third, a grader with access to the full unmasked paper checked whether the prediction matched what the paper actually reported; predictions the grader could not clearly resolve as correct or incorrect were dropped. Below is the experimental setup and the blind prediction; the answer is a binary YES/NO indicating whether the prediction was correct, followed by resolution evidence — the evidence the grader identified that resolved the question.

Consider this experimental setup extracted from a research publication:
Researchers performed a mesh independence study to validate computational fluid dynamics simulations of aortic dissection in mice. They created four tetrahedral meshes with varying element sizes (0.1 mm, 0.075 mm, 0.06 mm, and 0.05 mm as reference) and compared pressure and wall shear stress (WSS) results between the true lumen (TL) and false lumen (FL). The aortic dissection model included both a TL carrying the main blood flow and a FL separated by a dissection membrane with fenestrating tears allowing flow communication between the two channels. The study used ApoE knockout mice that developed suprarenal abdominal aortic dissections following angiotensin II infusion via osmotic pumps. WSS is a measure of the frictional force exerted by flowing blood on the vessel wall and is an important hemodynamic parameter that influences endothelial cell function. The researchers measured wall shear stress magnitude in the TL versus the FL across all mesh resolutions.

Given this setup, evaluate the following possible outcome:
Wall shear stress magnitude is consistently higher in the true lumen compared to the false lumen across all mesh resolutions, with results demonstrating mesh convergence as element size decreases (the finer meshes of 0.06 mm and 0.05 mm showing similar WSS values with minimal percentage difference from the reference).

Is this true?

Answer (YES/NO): YES